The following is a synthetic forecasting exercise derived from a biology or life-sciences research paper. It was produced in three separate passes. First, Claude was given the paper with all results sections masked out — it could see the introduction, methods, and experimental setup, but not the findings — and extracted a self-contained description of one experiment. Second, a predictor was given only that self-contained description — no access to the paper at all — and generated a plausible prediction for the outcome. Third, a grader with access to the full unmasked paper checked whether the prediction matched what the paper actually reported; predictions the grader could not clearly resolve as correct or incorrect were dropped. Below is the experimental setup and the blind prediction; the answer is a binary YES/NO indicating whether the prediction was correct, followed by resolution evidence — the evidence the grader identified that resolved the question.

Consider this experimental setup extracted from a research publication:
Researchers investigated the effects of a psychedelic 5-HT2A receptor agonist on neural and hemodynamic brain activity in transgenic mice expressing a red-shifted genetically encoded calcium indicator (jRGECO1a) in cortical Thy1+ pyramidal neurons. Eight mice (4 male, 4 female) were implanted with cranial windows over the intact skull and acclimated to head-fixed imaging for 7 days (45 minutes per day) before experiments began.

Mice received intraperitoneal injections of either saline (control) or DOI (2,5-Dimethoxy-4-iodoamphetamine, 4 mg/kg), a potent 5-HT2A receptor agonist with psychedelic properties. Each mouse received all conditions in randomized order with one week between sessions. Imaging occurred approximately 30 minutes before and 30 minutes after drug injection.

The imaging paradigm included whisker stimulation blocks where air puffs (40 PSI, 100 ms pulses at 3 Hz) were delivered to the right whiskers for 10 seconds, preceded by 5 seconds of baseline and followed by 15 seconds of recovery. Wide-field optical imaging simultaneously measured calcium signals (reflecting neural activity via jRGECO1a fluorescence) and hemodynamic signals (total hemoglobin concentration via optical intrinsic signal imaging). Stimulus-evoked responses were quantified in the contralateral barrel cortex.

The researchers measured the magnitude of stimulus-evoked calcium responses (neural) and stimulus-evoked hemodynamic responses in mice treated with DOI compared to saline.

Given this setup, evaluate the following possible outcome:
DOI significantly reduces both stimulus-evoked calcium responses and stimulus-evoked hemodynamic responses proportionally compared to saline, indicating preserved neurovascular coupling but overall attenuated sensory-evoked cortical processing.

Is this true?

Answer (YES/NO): NO